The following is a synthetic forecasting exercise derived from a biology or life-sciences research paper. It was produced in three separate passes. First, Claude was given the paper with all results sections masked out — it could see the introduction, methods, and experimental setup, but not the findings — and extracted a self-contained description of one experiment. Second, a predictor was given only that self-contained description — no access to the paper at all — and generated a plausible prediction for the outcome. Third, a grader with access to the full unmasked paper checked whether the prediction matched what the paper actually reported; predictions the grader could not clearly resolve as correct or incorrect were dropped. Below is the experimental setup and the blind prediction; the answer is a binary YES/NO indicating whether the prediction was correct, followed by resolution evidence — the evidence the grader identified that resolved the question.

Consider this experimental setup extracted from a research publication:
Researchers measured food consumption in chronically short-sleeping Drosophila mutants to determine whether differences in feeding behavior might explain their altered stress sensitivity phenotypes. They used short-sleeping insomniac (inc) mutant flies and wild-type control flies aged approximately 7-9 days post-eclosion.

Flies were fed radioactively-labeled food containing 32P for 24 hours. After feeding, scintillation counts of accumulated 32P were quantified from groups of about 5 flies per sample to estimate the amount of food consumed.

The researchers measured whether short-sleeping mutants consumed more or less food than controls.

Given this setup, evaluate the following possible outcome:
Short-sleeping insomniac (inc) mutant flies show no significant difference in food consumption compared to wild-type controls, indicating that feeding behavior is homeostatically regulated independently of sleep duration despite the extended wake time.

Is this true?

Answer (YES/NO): YES